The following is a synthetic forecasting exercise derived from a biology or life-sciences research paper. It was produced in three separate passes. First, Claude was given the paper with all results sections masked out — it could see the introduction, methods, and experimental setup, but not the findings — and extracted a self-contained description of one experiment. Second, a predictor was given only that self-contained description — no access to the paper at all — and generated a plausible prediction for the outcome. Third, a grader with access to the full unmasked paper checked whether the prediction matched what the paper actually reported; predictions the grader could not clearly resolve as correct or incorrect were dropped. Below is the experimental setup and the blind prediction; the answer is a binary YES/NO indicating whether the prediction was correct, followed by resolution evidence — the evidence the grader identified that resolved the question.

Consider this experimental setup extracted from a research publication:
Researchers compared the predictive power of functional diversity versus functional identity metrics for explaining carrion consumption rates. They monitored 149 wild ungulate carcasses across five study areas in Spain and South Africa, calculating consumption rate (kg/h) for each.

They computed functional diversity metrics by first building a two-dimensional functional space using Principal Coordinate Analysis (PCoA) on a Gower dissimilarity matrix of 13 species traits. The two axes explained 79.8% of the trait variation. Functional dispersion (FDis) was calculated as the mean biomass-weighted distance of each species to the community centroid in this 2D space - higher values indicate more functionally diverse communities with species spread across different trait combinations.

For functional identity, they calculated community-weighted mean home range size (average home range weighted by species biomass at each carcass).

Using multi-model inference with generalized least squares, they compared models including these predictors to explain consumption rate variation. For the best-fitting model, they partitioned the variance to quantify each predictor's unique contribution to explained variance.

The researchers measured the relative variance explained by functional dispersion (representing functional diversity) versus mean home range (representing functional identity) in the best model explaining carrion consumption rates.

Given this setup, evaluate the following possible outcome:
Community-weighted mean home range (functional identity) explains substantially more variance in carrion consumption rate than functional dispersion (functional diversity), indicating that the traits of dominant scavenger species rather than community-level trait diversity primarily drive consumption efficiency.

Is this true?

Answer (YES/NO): YES